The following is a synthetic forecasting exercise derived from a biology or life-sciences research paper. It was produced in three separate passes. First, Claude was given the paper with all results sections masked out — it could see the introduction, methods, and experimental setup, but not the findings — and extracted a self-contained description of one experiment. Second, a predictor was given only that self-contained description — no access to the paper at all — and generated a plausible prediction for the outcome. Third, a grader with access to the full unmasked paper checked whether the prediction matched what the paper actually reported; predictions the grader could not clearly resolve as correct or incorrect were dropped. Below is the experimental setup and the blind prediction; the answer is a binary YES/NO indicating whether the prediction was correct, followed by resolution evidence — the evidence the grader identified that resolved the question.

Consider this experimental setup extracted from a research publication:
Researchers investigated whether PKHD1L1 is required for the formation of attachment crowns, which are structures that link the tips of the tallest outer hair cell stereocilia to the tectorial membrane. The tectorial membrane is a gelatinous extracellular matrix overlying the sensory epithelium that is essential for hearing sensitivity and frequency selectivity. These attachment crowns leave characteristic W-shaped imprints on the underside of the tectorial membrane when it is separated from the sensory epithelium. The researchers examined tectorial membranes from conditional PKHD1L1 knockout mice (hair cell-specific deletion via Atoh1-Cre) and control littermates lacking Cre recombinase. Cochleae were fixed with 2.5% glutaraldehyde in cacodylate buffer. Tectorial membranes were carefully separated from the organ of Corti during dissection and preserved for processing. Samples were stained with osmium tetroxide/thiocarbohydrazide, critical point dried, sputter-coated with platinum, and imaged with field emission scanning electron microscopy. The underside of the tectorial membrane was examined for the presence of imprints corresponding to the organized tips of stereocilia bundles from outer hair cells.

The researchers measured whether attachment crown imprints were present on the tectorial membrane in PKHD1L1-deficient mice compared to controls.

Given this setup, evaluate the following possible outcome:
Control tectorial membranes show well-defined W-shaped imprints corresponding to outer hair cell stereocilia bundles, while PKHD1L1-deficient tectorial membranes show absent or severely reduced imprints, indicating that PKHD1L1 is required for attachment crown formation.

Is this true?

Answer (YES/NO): NO